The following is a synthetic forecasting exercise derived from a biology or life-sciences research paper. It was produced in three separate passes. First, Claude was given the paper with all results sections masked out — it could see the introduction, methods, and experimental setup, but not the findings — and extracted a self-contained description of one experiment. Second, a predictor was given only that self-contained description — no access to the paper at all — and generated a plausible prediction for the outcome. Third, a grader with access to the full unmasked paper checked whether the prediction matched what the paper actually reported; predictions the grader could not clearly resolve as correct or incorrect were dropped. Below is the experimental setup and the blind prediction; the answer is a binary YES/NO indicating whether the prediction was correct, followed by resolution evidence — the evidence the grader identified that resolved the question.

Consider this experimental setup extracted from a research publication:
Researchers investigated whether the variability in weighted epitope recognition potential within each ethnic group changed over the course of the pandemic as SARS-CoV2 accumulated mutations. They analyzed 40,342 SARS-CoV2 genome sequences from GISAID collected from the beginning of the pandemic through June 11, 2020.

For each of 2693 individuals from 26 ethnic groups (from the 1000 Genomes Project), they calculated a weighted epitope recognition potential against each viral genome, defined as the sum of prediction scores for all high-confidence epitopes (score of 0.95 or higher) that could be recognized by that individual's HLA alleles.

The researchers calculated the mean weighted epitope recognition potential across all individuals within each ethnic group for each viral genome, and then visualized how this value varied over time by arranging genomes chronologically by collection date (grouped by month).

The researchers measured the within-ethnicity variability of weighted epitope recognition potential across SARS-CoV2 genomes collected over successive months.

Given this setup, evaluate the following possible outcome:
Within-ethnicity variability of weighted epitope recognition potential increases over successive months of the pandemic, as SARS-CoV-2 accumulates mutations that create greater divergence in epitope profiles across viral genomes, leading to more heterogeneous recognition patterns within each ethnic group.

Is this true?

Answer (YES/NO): NO